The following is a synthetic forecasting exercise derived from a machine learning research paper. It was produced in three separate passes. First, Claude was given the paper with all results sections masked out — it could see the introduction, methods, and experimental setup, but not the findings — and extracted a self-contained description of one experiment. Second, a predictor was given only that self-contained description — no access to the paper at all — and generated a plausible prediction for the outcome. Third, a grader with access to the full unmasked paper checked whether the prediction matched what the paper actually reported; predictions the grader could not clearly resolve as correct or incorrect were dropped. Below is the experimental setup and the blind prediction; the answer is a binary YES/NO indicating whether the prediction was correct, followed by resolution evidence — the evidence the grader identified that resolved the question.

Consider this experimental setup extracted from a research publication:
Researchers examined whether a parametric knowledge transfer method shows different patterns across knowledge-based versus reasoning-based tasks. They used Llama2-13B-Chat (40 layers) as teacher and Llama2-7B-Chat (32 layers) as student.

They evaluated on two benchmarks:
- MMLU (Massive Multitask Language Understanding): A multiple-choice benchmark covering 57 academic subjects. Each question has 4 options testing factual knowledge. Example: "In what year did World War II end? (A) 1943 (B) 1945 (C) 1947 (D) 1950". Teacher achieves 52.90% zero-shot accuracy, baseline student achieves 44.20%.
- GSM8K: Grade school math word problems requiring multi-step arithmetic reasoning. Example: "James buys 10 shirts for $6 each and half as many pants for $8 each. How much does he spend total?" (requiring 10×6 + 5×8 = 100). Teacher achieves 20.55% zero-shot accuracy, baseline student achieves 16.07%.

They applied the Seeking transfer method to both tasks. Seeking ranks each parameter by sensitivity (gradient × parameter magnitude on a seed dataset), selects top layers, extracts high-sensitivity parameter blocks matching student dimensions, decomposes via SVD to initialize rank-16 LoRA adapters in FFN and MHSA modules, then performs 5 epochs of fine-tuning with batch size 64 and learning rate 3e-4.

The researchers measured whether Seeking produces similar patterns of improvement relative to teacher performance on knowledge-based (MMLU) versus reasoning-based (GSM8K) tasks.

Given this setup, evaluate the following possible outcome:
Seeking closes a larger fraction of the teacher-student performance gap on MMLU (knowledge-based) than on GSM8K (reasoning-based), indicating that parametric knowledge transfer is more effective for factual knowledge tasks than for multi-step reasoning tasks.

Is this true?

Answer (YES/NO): NO